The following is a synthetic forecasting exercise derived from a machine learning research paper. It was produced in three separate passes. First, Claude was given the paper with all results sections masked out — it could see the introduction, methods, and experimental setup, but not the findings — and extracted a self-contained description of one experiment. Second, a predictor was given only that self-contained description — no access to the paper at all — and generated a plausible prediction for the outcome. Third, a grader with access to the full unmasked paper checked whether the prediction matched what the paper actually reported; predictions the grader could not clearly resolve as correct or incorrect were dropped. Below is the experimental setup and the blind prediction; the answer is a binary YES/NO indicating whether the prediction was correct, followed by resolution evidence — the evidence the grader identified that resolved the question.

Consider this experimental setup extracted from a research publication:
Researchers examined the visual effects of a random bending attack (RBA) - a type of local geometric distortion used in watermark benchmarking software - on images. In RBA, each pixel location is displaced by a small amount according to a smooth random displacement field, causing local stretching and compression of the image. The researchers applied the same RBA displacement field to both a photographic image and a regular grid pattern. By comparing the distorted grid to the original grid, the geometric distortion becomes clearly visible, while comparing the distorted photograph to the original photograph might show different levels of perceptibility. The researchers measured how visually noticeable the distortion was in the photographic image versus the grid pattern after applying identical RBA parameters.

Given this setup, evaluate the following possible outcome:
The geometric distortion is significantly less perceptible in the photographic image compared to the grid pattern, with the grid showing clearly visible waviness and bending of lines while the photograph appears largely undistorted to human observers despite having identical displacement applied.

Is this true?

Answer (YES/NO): YES